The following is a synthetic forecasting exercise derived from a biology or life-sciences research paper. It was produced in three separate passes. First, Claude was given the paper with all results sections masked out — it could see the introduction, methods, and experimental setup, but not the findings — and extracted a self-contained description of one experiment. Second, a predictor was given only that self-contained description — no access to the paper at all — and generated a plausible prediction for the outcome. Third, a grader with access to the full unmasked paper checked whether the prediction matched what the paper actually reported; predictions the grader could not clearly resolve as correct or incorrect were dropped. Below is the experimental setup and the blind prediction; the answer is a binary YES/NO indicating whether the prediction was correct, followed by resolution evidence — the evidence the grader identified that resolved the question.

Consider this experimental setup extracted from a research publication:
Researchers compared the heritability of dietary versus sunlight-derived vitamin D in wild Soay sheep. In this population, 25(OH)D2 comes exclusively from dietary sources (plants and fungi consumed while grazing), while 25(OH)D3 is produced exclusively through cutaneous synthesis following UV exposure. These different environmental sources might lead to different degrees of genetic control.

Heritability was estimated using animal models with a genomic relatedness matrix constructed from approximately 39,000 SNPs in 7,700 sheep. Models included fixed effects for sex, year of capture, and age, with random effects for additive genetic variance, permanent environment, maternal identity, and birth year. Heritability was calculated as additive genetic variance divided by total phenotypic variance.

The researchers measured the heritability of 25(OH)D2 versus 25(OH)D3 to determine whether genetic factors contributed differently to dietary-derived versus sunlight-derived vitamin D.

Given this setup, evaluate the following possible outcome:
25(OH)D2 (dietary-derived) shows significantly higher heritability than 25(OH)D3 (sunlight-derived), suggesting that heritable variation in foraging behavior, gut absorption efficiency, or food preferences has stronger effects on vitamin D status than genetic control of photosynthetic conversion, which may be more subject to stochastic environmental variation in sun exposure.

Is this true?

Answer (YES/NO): NO